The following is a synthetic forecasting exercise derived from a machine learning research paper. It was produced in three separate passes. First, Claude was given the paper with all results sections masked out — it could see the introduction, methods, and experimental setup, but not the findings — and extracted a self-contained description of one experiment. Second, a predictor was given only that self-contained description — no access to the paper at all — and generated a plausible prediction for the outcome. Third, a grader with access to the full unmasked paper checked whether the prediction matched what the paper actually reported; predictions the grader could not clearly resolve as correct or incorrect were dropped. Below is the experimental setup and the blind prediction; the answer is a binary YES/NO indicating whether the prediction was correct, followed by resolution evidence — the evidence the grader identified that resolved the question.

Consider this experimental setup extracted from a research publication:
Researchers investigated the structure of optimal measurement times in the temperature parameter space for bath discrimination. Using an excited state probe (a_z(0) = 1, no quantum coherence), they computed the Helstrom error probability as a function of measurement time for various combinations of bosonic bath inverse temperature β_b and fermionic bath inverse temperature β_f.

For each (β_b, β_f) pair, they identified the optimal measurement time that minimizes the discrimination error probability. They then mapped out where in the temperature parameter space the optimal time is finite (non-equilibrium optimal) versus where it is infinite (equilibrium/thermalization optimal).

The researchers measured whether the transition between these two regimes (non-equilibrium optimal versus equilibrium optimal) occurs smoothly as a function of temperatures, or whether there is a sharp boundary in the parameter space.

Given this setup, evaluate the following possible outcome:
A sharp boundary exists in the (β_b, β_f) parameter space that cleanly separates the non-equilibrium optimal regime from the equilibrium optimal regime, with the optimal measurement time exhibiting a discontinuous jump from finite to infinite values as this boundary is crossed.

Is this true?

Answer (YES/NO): YES